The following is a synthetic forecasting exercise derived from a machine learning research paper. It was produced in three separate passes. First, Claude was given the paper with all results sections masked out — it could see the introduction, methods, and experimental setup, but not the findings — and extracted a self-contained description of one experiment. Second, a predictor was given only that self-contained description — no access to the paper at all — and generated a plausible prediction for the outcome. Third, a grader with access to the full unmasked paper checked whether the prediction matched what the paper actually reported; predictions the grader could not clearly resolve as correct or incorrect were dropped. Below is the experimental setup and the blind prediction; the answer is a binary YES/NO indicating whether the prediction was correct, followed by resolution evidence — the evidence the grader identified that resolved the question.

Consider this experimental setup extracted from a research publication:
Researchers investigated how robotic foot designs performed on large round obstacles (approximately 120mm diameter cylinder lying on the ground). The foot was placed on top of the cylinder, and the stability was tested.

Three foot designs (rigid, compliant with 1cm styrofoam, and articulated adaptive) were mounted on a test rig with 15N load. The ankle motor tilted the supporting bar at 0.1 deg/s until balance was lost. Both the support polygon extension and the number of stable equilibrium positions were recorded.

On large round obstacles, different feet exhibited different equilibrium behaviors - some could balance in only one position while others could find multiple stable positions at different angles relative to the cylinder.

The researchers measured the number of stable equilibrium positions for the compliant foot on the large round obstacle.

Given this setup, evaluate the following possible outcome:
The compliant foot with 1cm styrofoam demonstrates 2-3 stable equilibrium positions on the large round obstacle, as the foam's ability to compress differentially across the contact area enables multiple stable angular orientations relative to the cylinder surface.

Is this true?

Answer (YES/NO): YES